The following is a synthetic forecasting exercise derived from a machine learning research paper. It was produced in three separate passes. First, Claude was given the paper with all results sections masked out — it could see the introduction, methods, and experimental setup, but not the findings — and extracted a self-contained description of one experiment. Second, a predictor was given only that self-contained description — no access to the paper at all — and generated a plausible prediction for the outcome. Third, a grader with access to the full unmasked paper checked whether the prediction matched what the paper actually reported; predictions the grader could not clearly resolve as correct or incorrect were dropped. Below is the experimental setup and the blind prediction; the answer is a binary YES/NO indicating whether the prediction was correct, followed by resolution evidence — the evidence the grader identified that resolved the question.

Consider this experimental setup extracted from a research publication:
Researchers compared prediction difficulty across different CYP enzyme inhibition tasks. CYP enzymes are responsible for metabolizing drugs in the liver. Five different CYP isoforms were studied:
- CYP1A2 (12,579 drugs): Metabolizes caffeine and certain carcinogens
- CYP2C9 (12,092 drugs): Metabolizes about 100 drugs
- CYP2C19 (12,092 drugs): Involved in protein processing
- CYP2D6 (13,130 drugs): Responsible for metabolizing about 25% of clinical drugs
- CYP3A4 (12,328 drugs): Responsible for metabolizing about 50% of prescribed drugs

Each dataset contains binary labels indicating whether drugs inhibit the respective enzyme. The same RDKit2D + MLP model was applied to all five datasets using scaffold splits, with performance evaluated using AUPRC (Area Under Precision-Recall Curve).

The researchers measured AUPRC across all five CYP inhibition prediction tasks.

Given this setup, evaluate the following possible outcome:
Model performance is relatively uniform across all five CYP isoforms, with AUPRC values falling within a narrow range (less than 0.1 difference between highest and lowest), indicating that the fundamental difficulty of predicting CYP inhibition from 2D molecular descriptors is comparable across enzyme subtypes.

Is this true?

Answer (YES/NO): NO